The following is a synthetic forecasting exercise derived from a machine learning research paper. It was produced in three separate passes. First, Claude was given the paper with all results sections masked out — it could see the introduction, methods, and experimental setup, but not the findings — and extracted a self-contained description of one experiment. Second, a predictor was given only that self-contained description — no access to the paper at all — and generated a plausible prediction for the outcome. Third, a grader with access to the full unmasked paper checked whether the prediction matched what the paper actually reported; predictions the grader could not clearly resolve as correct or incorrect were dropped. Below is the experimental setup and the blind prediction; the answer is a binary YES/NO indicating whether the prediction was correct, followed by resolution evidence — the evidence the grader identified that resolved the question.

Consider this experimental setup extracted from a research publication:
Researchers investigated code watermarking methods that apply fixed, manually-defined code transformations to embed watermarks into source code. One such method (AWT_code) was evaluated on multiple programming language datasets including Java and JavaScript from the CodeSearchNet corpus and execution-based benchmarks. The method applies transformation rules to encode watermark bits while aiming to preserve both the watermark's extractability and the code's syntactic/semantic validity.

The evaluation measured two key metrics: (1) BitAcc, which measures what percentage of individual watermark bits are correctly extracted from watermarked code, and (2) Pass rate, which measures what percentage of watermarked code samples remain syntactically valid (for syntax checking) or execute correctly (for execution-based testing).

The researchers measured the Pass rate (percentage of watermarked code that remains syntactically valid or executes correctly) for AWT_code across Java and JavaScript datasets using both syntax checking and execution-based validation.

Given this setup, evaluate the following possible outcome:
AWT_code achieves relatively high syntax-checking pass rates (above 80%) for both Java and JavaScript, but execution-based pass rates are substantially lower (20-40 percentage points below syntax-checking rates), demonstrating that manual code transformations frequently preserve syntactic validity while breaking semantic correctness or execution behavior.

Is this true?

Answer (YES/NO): NO